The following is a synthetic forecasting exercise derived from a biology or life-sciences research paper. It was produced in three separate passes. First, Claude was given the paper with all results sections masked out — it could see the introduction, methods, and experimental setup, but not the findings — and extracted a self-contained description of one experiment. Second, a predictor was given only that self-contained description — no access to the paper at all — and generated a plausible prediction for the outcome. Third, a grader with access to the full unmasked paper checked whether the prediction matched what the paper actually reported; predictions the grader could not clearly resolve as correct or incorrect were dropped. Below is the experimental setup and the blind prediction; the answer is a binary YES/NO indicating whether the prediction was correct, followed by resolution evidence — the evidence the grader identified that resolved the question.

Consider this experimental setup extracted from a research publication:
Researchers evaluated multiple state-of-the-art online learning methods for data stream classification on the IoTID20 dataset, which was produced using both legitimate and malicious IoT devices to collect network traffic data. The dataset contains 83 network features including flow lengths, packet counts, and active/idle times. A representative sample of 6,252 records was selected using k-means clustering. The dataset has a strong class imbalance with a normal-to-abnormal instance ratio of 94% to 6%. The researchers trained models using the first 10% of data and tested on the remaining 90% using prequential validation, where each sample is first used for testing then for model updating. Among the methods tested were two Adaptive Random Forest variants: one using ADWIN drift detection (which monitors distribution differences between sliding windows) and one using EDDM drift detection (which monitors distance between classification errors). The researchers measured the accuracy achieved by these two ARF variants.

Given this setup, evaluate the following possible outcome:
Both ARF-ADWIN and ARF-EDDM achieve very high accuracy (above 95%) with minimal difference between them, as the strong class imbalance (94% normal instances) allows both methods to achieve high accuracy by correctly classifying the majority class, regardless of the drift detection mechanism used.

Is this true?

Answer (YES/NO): YES